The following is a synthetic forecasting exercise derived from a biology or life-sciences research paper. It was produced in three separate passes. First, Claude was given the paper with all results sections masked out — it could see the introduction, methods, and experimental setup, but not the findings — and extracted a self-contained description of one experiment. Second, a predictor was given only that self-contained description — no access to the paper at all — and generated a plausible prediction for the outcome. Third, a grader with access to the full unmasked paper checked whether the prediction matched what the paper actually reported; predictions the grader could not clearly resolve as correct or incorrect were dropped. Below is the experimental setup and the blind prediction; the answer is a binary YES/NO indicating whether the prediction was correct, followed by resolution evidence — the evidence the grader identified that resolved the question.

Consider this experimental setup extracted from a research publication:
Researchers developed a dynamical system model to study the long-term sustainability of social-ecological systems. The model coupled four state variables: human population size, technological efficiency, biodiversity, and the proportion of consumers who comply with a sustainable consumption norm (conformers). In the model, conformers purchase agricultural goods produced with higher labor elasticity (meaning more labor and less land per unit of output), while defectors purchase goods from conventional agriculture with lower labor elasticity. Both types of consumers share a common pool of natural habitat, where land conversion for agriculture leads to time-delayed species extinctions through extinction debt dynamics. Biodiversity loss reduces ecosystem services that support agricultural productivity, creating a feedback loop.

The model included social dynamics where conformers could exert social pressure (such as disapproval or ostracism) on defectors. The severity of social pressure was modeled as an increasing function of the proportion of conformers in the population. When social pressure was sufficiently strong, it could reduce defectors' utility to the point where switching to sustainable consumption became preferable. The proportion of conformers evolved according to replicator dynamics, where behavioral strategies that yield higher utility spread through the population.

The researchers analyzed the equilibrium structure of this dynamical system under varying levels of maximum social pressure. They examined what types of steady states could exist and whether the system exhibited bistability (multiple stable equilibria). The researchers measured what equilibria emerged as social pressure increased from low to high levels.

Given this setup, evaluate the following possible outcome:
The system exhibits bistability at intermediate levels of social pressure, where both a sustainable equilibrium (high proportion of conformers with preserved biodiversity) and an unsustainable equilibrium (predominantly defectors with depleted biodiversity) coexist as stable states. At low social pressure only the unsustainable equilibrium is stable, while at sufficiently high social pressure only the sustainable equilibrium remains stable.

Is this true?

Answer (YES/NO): NO